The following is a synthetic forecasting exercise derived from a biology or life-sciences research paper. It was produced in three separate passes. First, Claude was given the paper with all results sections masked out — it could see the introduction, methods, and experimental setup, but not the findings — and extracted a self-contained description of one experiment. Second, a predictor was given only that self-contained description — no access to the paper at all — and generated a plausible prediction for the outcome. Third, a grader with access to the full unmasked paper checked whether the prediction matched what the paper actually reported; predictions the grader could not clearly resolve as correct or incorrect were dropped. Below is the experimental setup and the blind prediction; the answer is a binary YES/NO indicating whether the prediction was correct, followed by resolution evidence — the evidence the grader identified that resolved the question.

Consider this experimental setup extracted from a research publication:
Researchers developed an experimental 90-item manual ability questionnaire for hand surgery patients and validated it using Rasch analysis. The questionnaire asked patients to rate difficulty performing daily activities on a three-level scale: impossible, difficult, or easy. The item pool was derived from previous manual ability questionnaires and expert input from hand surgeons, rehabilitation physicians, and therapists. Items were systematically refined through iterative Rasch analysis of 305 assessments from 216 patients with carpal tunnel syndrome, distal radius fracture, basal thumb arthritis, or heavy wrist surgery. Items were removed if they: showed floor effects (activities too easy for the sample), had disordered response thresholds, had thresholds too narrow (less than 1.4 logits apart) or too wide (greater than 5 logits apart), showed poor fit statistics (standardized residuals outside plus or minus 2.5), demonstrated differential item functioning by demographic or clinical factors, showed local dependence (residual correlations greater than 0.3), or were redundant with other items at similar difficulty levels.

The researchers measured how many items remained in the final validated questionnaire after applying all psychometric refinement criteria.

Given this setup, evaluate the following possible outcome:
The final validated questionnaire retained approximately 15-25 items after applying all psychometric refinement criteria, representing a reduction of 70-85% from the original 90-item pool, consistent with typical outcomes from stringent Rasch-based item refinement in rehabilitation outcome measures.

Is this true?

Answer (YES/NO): YES